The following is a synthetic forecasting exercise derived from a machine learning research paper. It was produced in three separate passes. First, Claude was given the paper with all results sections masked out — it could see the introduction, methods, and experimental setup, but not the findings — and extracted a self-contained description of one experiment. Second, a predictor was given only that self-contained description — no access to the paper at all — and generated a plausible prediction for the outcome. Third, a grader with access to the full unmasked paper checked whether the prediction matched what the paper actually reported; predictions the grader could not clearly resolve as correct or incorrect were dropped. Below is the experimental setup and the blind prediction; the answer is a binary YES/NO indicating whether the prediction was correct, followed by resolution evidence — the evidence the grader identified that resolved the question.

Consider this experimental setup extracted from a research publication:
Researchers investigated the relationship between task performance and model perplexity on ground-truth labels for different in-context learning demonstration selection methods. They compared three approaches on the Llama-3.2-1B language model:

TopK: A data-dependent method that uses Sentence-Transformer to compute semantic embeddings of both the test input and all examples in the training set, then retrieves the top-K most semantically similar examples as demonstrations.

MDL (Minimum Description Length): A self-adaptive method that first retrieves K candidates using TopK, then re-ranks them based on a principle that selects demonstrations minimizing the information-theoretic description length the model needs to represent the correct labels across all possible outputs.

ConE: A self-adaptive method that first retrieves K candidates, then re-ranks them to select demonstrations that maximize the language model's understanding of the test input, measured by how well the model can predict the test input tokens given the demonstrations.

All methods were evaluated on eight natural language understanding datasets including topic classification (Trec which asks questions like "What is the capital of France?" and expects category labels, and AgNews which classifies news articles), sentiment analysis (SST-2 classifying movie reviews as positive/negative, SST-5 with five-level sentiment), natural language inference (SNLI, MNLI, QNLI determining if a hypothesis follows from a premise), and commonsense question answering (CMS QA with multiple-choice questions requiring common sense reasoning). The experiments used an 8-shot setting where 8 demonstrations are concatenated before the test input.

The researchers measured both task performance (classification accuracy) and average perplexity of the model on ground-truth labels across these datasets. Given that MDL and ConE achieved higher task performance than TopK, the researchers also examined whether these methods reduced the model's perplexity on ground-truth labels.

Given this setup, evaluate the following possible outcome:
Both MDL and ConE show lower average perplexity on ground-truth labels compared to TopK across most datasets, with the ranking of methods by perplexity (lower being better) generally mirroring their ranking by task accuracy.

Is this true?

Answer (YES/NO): NO